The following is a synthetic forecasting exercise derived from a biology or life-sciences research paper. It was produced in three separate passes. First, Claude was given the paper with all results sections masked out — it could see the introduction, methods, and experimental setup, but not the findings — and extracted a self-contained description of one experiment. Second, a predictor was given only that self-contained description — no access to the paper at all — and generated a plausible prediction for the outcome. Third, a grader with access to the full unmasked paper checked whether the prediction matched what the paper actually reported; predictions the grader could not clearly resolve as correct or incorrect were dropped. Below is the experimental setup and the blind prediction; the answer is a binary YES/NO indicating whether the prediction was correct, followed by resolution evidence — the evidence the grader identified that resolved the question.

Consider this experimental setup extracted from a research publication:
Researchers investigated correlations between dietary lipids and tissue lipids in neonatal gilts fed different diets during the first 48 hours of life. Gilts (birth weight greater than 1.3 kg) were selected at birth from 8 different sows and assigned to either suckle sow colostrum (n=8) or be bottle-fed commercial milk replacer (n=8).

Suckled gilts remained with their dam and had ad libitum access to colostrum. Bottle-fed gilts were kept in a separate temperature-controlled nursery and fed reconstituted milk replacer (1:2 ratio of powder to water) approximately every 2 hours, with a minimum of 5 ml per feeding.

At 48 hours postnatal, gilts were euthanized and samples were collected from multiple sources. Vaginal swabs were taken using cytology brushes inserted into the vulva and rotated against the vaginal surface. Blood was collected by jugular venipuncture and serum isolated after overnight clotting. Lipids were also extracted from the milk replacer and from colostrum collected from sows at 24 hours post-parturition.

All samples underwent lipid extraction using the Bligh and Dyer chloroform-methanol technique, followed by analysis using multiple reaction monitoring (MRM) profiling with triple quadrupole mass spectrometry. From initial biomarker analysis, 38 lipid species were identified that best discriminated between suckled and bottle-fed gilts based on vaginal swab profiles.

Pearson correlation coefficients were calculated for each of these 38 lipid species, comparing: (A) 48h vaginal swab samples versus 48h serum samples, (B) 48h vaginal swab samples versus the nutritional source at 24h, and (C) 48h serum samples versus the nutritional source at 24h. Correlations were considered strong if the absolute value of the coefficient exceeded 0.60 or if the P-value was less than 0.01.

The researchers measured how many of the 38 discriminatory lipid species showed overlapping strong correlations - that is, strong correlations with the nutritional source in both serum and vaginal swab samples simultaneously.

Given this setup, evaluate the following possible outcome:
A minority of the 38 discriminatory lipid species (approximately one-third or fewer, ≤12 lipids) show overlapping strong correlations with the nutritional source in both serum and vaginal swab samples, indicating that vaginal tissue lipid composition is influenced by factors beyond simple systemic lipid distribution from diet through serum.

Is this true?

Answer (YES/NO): YES